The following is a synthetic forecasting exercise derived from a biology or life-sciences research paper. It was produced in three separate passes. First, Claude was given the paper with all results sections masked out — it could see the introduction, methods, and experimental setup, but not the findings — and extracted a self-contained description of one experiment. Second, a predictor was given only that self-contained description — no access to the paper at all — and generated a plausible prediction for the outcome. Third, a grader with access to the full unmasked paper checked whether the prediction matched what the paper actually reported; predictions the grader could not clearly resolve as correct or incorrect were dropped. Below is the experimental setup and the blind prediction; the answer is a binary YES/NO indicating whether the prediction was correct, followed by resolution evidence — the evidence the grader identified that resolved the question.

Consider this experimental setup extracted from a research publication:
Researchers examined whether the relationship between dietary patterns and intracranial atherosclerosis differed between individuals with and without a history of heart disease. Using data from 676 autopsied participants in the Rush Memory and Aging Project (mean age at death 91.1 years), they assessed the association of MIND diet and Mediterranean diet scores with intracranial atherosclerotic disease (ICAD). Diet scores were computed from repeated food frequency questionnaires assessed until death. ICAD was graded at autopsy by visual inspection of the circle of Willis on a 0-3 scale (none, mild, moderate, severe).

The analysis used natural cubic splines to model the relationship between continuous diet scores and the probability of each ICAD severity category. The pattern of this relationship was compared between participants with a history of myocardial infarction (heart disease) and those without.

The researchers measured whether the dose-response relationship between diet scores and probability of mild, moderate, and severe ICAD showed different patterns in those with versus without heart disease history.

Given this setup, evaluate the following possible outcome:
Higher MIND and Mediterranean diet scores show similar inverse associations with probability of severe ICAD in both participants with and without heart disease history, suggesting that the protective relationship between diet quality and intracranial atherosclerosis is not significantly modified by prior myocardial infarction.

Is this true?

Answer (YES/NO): NO